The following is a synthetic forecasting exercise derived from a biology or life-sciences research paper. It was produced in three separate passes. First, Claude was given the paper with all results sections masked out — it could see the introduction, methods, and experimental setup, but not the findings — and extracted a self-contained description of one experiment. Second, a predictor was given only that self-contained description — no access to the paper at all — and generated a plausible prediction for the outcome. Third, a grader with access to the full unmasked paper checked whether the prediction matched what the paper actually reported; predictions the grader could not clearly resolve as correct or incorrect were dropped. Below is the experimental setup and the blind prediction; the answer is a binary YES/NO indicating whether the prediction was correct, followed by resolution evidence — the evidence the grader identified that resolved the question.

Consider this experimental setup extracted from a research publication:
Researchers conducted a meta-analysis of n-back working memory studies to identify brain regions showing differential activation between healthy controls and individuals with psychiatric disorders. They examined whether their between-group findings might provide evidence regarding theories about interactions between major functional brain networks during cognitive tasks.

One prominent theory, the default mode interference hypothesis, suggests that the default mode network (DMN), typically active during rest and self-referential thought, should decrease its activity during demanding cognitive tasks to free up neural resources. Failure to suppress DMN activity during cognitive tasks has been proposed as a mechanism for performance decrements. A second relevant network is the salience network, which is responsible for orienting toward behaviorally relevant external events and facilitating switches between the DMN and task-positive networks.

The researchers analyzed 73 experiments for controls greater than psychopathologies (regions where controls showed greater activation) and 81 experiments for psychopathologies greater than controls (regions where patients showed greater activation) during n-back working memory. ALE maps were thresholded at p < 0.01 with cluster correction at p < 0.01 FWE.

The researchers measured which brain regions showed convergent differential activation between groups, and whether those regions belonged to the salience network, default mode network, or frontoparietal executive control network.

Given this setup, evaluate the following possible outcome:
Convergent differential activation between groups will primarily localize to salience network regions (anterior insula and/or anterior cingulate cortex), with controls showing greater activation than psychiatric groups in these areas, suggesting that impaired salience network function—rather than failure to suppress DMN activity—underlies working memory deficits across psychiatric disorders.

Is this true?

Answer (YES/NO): NO